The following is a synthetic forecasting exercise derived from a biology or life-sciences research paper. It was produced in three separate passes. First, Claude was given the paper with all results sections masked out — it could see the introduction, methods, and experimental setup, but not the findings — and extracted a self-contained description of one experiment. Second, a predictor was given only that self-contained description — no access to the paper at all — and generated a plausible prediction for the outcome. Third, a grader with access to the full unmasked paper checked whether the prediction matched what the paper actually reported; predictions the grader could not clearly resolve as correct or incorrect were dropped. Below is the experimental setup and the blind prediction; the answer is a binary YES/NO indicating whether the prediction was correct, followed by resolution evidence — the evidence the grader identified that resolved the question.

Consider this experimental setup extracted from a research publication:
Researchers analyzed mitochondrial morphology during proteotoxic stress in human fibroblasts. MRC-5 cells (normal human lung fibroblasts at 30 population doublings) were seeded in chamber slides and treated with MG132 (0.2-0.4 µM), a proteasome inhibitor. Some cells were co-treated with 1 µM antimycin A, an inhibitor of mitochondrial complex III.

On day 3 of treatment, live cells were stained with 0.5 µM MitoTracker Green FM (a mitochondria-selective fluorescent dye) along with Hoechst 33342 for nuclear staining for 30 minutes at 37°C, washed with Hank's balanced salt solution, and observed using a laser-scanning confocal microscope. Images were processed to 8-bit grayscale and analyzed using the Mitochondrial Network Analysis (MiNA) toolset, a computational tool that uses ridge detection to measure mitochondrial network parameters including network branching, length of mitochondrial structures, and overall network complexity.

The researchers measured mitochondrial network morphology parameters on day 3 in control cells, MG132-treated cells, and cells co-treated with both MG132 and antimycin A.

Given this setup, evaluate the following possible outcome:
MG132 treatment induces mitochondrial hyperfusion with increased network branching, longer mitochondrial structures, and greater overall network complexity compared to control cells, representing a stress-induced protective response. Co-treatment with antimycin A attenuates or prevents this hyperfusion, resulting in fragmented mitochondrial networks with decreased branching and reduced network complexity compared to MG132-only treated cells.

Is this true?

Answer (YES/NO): NO